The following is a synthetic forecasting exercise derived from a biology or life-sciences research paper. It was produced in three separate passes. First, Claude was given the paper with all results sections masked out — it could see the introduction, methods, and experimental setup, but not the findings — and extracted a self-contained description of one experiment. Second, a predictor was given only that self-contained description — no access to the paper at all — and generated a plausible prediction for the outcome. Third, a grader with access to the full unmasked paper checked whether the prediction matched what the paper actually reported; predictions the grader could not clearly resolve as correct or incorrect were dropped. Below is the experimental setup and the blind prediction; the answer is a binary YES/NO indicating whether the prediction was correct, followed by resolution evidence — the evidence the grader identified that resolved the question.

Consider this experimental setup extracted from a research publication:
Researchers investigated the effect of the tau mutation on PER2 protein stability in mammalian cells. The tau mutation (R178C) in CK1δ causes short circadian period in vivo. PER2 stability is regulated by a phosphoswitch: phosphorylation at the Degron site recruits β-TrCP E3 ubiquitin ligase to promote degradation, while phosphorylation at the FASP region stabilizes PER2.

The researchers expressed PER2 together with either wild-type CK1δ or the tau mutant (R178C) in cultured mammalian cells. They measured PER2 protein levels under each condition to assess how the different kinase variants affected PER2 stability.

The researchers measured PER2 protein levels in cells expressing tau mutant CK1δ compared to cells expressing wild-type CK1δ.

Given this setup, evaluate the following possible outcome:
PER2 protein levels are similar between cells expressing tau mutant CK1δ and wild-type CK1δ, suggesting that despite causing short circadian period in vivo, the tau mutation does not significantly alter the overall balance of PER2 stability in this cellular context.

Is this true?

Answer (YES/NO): NO